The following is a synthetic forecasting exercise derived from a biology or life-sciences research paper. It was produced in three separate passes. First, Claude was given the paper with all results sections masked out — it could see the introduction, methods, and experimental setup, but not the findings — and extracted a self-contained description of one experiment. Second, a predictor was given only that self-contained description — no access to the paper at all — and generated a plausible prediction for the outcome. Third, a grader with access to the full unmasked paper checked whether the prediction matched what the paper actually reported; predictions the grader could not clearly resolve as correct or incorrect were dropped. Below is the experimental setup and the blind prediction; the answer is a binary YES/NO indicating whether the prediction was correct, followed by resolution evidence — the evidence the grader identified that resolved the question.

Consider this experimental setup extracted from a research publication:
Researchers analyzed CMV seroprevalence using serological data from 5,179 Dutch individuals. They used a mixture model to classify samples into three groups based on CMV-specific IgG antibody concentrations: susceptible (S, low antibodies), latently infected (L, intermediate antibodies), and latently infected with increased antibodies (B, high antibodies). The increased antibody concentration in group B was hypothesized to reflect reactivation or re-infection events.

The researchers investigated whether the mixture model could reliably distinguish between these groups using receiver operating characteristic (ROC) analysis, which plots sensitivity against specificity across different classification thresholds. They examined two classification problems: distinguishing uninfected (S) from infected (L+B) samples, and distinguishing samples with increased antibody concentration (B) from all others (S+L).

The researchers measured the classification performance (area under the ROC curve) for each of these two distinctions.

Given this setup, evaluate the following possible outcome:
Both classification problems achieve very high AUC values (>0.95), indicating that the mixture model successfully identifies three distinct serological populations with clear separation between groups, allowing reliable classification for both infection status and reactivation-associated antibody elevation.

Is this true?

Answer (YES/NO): NO